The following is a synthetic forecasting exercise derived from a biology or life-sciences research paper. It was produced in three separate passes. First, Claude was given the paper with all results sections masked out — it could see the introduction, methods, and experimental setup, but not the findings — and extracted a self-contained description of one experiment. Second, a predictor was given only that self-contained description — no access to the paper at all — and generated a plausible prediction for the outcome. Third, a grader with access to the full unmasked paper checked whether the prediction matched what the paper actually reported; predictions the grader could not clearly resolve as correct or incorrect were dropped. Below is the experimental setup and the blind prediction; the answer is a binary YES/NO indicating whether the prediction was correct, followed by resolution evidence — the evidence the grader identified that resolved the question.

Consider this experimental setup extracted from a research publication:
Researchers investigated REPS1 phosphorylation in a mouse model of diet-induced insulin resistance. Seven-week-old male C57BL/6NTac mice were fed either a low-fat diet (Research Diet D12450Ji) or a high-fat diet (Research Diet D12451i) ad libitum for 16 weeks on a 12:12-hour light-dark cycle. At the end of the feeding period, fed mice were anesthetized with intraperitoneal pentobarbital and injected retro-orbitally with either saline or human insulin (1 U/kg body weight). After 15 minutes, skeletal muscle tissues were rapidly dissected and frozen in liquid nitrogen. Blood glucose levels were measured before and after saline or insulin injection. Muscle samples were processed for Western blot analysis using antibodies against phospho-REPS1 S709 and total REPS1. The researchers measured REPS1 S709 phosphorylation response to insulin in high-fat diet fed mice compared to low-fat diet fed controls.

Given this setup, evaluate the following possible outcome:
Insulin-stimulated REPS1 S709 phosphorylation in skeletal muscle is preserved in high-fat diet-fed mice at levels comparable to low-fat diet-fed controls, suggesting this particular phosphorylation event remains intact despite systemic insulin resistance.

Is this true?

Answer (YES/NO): NO